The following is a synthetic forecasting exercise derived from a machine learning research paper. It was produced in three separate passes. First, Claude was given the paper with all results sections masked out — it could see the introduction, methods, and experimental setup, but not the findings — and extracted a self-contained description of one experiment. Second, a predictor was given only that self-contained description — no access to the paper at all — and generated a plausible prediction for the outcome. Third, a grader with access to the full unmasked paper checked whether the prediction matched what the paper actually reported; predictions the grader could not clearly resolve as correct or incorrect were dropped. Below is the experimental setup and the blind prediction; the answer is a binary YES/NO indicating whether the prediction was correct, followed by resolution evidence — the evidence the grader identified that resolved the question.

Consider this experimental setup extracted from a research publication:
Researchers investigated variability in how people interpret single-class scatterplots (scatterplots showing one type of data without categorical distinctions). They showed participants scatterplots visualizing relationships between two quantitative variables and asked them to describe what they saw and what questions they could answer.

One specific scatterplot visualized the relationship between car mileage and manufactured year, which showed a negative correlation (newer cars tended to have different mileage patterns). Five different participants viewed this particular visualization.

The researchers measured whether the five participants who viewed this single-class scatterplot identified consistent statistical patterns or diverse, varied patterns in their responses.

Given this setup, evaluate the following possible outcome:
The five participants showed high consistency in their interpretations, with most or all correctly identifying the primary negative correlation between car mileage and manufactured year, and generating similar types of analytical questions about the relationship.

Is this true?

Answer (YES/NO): NO